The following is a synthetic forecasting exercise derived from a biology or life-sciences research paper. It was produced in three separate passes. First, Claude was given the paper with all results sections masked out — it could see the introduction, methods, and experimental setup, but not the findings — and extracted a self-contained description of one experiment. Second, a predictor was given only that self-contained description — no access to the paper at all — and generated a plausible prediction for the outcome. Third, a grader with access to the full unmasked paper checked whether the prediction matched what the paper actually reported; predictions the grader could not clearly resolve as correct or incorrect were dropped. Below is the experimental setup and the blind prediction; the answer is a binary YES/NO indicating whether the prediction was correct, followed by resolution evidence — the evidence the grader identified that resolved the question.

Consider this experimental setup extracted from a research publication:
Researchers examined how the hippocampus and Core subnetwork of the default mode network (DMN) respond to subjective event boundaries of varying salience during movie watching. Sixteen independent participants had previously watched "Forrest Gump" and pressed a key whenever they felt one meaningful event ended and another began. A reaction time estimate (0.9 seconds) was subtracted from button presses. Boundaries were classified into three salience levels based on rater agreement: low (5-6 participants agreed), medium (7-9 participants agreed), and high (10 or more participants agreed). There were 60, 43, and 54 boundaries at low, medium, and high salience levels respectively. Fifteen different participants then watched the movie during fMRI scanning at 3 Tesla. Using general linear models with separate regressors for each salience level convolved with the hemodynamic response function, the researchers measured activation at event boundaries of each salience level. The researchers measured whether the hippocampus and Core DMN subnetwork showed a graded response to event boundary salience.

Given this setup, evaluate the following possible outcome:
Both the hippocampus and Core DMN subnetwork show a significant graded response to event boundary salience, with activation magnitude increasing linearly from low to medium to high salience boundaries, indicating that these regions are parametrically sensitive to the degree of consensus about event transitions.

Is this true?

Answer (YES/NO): YES